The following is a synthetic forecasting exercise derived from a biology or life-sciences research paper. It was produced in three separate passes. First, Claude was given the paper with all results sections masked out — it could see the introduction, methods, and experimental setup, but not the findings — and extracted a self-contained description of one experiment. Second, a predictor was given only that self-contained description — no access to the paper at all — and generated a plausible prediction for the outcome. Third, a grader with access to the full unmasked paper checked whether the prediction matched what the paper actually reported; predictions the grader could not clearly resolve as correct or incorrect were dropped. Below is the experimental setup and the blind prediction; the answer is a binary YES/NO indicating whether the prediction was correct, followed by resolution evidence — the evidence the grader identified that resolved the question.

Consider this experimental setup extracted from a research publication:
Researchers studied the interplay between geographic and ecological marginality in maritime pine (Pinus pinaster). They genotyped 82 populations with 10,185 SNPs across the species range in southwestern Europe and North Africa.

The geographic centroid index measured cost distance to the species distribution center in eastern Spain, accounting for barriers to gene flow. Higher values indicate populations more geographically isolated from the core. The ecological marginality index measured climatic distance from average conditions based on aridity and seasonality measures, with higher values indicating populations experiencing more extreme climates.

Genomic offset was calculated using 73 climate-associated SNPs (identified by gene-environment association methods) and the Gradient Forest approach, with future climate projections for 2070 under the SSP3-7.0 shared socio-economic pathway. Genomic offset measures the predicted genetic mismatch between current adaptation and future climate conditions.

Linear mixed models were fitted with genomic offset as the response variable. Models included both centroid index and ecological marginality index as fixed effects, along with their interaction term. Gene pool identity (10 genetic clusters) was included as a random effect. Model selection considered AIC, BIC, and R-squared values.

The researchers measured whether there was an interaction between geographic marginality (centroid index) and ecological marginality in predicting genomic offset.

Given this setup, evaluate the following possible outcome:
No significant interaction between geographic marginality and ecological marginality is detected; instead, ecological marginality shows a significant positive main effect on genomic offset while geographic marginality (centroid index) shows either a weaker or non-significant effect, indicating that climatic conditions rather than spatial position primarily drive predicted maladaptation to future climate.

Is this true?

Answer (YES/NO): YES